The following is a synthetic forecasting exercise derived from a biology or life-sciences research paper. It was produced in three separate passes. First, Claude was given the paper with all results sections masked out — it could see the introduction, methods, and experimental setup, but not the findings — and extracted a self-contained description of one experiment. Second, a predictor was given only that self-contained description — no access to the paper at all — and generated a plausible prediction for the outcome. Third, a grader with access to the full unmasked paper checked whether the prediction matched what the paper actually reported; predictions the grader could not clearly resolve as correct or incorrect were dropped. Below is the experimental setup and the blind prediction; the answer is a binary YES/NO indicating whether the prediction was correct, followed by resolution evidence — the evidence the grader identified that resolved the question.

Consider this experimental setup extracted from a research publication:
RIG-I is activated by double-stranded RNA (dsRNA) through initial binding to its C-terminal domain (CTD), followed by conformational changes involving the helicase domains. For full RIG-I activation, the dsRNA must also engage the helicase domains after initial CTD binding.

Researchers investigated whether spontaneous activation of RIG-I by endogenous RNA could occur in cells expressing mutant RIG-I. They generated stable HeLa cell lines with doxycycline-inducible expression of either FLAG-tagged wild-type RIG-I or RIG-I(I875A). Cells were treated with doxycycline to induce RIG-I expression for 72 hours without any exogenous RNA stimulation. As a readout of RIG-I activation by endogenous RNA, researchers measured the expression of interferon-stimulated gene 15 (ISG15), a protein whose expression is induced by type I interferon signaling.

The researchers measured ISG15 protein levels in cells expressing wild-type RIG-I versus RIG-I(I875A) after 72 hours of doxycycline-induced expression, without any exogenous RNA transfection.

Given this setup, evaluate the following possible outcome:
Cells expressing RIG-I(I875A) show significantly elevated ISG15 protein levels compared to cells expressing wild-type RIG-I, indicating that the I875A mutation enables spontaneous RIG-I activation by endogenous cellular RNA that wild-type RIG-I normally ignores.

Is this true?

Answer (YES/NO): YES